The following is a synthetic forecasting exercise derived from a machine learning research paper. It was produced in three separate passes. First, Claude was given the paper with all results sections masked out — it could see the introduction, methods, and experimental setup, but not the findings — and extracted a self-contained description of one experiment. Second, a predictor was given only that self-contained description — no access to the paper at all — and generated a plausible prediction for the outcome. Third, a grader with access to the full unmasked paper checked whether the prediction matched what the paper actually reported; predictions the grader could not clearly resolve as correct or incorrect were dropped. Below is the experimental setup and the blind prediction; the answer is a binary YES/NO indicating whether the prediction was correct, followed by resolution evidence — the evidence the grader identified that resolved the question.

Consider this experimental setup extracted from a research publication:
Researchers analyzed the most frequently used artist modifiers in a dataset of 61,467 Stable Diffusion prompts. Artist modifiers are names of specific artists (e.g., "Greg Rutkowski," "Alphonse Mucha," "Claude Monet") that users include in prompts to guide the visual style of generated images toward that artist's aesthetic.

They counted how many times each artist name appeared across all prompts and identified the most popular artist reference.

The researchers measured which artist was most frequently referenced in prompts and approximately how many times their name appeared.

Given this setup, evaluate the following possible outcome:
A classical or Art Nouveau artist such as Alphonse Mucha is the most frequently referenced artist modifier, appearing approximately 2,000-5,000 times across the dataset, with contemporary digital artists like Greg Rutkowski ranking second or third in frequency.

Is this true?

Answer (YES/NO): NO